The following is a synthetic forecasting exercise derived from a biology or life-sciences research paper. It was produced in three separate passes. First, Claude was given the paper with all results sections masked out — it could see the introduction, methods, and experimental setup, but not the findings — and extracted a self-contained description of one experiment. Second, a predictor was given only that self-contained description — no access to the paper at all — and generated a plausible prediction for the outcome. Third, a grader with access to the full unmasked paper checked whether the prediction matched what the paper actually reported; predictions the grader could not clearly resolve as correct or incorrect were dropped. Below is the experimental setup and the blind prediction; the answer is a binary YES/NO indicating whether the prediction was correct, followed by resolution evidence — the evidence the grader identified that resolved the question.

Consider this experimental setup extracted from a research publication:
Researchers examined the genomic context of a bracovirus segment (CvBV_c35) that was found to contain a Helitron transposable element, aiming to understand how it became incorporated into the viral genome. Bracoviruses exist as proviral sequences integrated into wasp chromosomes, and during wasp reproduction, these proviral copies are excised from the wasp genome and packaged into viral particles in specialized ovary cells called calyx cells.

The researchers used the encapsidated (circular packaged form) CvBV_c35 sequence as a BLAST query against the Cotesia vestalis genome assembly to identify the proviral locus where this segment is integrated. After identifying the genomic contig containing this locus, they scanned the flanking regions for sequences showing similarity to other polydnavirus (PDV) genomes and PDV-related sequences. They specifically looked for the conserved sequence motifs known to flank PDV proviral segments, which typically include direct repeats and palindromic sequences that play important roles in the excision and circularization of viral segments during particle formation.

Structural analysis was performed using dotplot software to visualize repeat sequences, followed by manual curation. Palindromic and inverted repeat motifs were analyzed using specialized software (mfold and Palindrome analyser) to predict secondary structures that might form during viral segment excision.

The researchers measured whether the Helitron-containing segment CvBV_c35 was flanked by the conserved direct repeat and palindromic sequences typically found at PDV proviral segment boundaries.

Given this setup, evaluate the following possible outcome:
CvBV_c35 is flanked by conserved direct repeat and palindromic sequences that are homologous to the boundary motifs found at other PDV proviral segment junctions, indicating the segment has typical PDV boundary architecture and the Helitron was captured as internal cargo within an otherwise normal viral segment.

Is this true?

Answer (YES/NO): NO